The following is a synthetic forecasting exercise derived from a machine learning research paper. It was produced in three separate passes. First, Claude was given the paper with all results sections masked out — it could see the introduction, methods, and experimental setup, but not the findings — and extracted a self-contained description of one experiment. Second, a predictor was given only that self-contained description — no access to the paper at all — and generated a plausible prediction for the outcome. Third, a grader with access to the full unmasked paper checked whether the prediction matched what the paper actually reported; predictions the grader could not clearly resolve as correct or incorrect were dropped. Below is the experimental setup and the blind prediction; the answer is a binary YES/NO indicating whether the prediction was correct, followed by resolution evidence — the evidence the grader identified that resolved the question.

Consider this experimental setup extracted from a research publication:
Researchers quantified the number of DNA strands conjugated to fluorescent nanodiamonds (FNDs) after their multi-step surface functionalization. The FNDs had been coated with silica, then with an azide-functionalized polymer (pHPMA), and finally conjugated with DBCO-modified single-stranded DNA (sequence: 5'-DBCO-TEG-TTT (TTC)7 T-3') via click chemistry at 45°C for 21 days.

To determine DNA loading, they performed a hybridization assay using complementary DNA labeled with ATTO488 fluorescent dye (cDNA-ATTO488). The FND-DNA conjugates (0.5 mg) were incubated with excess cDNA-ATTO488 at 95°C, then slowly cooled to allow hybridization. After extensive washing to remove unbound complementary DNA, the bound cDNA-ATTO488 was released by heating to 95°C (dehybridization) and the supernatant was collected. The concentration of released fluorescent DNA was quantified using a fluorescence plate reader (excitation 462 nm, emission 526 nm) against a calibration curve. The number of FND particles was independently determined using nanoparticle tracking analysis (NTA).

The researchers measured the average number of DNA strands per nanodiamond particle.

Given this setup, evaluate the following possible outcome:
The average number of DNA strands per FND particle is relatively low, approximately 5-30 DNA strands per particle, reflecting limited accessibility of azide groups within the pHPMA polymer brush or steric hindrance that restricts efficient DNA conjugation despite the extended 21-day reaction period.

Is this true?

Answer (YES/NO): NO